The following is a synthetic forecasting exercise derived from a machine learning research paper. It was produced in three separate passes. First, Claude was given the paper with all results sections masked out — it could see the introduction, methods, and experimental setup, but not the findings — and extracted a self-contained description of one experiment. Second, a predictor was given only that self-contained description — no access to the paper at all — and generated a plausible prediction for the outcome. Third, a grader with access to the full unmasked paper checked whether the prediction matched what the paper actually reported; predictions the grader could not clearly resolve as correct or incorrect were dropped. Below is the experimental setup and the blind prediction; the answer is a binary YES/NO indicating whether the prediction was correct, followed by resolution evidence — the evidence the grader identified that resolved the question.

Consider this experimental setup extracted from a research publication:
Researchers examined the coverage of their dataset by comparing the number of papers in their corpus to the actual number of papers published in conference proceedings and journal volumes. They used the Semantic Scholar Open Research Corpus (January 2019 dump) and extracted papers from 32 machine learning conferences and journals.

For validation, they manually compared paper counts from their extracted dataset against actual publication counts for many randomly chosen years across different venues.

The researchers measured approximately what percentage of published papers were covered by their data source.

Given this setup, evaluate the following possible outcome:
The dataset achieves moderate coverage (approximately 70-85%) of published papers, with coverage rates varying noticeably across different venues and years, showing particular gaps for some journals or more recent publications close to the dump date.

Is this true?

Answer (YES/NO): YES